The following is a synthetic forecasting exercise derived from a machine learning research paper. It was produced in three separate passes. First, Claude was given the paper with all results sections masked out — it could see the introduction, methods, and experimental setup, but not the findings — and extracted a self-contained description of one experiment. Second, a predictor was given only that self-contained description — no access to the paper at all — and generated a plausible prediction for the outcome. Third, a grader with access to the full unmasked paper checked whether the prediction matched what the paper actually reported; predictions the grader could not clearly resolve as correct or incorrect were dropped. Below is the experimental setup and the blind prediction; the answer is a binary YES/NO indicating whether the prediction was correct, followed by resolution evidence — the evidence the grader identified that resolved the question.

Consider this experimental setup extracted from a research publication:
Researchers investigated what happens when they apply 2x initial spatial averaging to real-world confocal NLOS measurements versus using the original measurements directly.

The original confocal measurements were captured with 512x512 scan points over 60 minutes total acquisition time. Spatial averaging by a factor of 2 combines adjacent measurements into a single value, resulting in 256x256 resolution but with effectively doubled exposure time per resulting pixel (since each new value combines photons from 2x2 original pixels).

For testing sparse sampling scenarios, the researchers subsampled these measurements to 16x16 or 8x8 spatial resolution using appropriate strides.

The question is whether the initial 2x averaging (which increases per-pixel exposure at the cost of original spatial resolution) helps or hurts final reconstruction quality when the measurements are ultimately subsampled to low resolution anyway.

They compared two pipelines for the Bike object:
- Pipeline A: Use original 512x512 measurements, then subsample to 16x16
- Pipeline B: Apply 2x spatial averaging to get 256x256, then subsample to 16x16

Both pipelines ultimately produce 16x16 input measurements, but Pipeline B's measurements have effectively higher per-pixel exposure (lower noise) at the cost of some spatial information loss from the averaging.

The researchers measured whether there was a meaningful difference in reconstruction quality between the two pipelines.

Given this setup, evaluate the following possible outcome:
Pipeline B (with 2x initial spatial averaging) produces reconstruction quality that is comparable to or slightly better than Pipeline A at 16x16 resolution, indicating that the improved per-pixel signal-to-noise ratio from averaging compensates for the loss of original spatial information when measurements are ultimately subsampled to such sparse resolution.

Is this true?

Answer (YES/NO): YES